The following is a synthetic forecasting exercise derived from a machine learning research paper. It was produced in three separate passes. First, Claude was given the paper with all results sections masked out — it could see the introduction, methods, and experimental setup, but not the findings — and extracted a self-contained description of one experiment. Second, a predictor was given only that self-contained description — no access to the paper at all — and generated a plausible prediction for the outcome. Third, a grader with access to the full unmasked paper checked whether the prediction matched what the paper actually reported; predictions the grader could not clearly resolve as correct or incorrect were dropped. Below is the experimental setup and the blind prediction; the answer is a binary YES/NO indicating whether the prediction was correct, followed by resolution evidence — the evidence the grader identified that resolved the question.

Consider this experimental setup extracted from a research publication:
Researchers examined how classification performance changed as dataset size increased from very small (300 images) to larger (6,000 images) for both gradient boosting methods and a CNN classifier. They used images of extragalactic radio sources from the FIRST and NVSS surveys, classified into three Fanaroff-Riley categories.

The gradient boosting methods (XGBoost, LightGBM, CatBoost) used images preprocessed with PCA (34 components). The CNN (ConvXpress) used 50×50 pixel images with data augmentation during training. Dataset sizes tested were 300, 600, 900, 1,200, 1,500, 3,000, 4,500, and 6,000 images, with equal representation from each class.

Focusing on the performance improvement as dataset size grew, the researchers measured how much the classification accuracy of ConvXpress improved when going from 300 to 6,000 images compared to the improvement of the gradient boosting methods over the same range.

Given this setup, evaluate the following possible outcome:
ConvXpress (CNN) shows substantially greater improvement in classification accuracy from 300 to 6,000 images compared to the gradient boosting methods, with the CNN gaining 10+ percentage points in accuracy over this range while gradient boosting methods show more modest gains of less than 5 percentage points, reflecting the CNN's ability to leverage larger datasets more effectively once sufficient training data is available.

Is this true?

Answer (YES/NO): NO